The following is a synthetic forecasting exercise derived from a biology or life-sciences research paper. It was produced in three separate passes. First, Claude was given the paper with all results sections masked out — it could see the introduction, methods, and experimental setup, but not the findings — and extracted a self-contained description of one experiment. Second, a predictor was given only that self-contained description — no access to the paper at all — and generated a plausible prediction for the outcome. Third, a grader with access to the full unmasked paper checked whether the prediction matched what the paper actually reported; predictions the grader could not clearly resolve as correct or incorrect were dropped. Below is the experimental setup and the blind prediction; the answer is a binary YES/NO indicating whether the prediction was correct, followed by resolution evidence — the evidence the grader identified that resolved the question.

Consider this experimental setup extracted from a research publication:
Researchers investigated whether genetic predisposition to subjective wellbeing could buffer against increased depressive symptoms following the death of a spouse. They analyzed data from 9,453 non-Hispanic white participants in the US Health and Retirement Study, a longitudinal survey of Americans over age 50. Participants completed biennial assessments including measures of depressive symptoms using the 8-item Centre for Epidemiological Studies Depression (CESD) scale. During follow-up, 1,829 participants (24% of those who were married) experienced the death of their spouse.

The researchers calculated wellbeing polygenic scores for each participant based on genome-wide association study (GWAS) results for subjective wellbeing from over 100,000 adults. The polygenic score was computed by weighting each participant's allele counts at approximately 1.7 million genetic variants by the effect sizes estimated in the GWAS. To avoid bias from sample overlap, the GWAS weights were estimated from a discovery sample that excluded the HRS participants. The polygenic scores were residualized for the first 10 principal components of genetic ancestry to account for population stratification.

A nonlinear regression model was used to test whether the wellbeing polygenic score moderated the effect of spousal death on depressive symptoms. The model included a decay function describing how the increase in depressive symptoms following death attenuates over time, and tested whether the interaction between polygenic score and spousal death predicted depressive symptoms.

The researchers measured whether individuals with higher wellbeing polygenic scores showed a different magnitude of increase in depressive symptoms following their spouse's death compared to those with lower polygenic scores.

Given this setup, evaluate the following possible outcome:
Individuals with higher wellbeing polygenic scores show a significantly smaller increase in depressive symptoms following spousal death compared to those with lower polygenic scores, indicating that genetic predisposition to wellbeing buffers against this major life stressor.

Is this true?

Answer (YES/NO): YES